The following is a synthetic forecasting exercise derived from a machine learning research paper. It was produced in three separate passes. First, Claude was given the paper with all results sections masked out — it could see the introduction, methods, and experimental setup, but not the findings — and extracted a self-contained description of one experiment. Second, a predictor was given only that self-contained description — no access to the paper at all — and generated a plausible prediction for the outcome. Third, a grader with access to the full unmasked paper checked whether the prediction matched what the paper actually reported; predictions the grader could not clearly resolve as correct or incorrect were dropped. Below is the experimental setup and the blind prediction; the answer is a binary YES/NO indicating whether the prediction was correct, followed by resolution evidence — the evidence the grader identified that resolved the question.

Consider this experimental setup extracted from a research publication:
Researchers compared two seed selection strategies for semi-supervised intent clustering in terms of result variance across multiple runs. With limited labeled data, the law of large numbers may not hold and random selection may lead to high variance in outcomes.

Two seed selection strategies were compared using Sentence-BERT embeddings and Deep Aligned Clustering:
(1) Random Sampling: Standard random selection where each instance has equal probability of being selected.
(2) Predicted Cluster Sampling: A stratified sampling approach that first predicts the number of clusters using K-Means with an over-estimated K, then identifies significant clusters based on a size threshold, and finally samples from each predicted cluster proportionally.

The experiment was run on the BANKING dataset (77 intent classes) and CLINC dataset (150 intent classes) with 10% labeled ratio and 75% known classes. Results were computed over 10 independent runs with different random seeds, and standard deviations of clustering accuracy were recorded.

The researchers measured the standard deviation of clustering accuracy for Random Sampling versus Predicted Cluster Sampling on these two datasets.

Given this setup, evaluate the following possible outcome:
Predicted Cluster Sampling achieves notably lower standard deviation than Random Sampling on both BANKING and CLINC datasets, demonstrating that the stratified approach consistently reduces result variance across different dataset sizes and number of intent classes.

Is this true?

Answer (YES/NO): NO